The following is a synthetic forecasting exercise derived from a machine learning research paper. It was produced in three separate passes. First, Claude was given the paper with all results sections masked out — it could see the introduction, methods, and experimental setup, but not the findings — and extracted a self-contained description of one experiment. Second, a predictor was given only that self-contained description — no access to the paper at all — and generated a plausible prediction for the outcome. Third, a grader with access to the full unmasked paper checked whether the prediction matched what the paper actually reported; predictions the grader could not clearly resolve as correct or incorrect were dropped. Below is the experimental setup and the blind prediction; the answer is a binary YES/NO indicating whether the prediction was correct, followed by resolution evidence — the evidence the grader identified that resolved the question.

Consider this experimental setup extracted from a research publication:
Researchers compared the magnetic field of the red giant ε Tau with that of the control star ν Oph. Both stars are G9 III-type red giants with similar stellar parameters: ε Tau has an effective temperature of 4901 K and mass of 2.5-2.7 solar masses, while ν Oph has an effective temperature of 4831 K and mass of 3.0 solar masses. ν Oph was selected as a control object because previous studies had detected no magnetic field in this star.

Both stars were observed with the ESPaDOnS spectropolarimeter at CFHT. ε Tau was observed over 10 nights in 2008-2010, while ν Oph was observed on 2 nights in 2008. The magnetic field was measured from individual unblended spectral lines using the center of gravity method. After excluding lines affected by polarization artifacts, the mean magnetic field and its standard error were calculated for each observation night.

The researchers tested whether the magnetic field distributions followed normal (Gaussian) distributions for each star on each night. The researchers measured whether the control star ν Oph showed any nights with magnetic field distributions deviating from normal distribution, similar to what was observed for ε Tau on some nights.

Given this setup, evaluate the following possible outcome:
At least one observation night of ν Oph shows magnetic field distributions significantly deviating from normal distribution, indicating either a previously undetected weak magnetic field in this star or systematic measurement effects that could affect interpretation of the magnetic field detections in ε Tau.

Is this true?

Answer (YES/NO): NO